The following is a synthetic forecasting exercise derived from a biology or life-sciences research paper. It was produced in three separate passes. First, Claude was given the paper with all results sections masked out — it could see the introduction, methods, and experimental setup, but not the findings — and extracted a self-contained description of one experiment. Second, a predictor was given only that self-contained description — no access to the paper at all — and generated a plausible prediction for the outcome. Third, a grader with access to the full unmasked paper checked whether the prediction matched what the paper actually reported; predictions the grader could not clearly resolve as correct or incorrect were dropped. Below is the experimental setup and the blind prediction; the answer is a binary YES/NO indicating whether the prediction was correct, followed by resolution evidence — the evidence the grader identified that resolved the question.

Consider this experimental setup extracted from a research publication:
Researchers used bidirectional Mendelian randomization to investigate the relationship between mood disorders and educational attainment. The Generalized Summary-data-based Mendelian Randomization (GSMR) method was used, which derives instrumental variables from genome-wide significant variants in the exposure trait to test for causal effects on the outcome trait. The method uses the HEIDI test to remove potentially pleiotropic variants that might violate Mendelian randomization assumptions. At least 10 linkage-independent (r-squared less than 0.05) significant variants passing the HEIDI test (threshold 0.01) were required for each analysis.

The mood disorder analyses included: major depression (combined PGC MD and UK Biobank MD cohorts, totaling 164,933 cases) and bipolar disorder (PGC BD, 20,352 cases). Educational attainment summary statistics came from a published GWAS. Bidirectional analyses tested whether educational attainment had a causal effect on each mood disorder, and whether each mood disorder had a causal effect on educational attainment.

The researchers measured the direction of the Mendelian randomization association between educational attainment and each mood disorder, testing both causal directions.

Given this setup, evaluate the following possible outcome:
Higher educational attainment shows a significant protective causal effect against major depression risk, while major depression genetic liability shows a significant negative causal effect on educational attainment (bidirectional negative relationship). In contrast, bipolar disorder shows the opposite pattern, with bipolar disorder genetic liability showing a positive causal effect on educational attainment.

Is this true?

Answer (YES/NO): YES